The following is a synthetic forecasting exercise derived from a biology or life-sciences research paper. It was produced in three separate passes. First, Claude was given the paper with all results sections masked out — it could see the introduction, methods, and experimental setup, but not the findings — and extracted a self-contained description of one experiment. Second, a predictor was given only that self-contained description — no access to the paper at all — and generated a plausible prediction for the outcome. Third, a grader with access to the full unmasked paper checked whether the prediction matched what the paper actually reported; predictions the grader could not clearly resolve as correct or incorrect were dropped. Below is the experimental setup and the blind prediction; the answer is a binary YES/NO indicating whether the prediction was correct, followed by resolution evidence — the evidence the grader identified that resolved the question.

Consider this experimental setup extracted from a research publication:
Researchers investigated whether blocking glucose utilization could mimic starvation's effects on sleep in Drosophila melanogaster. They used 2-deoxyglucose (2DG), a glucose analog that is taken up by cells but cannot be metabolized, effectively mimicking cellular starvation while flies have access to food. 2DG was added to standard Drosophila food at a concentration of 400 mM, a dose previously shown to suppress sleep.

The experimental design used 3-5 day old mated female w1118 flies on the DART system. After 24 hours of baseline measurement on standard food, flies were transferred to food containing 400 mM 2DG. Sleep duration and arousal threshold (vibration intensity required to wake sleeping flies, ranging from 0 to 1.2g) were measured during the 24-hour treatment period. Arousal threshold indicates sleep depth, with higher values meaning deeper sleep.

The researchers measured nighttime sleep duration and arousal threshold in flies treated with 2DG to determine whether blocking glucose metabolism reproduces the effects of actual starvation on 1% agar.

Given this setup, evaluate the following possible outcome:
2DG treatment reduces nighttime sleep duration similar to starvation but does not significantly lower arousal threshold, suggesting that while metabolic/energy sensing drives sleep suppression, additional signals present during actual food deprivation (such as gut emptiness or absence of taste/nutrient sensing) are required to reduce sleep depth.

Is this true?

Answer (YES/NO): NO